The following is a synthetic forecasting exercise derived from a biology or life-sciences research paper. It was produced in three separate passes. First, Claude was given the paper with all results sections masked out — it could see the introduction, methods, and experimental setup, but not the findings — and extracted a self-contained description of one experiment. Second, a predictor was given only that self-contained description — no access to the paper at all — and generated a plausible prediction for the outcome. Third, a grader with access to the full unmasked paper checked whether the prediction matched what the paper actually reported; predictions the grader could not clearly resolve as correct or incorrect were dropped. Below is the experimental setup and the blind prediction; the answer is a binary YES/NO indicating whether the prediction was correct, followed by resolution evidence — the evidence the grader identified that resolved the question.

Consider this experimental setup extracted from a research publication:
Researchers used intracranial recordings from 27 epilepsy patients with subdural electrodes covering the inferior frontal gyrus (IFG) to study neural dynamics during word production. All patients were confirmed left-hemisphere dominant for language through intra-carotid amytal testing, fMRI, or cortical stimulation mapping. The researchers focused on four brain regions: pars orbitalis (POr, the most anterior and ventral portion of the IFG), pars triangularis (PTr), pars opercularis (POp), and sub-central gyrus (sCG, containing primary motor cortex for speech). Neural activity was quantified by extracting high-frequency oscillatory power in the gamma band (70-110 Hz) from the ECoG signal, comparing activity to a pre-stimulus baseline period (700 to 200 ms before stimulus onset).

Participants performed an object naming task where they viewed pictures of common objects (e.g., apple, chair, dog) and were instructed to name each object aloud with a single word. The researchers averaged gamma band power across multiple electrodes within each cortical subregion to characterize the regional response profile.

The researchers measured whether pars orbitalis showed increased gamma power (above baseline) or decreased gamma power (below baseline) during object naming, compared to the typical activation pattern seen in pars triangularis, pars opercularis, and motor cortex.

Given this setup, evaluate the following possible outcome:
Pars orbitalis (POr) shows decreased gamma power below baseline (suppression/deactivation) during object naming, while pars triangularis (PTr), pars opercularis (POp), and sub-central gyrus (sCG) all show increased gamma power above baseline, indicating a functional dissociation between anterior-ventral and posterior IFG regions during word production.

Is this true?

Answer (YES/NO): YES